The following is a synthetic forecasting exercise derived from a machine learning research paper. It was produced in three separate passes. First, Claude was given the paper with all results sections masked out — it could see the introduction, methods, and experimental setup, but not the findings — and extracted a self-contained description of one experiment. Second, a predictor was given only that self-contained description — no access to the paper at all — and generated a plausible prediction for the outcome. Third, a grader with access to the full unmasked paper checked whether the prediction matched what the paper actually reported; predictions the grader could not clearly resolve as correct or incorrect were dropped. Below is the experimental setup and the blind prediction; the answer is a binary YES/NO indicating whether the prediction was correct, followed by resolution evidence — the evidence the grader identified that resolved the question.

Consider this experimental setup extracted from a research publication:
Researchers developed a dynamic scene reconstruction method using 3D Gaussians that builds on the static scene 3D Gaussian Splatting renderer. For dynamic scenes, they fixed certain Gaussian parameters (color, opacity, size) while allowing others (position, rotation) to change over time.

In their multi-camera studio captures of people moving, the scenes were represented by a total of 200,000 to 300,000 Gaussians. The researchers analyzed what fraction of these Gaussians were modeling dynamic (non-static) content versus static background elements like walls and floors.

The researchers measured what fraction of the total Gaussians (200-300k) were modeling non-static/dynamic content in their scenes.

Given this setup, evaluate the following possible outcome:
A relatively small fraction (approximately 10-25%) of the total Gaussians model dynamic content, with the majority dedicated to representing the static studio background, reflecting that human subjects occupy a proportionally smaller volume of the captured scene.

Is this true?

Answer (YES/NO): NO